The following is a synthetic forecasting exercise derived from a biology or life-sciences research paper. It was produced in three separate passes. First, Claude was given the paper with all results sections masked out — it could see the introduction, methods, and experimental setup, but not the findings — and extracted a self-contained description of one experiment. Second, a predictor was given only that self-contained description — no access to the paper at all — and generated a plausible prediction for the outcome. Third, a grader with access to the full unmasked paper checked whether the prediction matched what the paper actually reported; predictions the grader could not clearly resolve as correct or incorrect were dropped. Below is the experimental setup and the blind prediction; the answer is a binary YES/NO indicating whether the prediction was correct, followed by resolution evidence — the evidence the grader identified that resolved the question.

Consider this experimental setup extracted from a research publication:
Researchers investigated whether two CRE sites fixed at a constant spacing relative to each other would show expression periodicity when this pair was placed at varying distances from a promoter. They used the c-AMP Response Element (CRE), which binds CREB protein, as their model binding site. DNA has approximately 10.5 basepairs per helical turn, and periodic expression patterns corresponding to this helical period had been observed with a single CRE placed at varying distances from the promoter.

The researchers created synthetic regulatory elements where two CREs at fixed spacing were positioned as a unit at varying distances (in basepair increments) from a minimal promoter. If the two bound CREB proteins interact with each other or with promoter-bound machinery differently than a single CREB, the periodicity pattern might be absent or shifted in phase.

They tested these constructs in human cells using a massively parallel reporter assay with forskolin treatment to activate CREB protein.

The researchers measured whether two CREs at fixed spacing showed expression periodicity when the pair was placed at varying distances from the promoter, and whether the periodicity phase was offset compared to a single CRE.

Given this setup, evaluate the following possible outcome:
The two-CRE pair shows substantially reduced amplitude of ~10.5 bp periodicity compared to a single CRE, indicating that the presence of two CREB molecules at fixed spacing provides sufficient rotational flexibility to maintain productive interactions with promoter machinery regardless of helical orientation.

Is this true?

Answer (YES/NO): NO